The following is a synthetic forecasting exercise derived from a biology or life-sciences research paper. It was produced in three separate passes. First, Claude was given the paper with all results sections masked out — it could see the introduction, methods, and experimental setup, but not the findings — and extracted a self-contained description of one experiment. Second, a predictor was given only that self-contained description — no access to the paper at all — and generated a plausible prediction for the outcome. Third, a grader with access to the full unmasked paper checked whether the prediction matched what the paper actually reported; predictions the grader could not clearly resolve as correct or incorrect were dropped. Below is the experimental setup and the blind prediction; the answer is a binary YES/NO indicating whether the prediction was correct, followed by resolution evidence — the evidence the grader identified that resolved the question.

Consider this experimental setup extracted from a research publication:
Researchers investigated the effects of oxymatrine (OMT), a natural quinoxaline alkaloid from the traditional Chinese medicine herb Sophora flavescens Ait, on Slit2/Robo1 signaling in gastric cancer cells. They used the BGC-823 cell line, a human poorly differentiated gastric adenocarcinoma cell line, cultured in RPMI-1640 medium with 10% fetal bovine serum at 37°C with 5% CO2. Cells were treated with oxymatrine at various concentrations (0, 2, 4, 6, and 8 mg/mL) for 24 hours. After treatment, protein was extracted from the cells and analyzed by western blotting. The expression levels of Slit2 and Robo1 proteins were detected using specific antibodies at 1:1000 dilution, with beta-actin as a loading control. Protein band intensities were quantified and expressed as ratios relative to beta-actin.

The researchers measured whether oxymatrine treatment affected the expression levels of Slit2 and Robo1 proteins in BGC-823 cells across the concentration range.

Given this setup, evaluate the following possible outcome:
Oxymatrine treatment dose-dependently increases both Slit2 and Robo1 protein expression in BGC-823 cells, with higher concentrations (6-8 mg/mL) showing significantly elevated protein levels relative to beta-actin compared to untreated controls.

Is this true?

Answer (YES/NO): NO